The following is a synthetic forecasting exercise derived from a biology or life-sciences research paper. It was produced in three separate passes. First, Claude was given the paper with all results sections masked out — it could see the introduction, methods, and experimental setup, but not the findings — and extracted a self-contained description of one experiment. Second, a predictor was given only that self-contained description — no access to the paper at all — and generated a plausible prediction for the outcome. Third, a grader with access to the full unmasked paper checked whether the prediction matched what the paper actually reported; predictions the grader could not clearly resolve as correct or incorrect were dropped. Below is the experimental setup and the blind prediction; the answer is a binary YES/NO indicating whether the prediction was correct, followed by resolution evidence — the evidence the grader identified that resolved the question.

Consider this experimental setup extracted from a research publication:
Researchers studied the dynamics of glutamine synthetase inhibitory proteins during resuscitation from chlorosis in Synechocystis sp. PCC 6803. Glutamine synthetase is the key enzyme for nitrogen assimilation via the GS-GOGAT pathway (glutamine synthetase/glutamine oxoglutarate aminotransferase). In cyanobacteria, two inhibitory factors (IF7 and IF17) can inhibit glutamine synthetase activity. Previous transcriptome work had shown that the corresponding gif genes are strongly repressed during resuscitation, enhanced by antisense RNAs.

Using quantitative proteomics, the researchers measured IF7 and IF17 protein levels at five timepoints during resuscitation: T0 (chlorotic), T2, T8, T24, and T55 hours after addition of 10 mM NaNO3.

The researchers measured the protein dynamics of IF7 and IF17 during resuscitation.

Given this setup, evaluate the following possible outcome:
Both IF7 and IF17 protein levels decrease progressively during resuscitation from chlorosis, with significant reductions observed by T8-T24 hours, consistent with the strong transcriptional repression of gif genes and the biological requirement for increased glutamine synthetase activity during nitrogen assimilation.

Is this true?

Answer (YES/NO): NO